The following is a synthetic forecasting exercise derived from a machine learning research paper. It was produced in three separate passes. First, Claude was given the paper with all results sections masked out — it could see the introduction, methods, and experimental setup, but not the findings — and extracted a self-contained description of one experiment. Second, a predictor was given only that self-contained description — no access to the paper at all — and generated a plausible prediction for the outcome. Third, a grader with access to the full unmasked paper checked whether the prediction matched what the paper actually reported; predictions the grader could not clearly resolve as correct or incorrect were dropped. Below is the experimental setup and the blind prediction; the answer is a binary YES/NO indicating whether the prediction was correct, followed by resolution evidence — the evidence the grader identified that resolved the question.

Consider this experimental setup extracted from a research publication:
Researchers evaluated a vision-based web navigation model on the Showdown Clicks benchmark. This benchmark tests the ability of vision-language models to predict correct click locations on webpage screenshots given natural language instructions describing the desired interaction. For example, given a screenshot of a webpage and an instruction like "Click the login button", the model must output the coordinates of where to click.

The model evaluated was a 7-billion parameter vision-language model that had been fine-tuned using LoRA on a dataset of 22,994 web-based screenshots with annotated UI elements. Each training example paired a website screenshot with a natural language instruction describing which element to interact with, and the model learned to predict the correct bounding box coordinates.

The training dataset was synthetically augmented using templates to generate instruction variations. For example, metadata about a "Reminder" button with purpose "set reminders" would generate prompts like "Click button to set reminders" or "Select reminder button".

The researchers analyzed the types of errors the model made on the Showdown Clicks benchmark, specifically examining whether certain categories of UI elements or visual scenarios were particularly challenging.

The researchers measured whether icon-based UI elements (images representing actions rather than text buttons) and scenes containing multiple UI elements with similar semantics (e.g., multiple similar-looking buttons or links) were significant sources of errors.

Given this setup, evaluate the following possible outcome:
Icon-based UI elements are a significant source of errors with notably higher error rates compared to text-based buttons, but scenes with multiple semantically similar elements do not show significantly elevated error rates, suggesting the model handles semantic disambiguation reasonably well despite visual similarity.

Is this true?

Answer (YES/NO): NO